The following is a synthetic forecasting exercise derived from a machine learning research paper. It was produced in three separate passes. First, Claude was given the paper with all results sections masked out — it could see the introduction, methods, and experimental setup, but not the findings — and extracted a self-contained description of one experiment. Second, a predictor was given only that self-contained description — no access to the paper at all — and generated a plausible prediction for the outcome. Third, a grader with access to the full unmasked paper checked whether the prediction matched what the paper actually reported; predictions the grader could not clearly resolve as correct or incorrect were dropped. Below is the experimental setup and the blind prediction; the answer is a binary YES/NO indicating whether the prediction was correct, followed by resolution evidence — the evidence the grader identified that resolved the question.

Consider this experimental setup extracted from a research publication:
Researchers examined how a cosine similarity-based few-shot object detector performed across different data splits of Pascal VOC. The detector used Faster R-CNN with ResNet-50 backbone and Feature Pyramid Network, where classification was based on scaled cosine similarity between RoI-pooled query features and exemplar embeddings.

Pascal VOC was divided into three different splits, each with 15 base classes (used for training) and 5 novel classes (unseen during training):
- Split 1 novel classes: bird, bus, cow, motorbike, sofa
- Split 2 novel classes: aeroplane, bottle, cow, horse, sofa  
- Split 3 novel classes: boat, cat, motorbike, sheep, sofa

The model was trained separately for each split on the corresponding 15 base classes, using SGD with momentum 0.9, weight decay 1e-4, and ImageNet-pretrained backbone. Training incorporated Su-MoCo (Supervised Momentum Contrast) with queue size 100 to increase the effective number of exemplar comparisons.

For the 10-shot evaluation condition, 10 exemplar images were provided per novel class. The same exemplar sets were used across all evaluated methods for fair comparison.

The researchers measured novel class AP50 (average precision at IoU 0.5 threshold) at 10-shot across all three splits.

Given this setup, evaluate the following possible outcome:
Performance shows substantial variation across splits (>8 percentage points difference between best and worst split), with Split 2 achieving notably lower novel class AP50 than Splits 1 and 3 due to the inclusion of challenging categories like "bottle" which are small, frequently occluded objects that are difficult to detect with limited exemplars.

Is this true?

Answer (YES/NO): YES